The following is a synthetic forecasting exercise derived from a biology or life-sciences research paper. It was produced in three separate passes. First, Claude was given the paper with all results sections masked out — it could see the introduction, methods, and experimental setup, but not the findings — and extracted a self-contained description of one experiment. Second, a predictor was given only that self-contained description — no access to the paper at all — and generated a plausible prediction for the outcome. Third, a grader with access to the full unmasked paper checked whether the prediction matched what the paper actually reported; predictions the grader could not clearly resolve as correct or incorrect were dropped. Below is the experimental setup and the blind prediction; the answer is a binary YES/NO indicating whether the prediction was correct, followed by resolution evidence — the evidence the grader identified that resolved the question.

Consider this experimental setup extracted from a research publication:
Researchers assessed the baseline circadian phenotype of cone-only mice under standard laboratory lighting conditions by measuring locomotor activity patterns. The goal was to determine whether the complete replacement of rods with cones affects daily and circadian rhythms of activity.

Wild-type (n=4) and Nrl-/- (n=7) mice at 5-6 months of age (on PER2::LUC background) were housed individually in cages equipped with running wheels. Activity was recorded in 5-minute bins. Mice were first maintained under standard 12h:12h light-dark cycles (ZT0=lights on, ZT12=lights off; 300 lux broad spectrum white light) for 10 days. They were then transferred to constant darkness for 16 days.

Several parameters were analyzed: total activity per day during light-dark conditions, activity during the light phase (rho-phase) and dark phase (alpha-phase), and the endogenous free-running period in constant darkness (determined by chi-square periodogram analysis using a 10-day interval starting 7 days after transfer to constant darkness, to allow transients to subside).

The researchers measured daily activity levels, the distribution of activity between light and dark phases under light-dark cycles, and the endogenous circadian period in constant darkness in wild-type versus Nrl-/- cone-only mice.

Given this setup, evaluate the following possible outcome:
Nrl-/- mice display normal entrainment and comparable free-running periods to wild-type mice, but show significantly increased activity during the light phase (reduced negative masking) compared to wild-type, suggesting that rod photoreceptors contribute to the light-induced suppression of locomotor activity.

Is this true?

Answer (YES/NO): NO